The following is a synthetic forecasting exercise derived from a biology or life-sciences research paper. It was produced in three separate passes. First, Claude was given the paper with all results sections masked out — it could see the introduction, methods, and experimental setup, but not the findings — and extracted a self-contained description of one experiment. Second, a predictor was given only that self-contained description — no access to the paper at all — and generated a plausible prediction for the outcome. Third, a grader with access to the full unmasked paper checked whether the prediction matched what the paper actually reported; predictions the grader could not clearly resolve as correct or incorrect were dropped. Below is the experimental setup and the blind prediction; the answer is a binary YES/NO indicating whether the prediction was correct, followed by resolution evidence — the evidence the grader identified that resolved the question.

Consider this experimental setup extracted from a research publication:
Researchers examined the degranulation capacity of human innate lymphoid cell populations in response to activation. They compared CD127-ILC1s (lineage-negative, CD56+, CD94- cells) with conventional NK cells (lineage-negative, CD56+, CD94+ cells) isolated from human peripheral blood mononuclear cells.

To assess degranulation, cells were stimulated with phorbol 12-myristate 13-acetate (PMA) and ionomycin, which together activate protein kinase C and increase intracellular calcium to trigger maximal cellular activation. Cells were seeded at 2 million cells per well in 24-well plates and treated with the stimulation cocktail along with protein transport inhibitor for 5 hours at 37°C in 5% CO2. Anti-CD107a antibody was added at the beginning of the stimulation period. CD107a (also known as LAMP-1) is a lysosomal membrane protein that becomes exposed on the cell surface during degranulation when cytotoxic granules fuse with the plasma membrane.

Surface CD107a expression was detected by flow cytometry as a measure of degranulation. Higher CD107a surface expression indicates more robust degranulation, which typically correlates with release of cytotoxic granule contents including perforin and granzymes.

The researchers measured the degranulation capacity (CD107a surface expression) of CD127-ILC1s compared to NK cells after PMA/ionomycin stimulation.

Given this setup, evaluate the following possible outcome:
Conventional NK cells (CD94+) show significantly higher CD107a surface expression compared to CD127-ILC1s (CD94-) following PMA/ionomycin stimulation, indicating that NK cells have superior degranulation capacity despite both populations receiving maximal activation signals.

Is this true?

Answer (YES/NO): YES